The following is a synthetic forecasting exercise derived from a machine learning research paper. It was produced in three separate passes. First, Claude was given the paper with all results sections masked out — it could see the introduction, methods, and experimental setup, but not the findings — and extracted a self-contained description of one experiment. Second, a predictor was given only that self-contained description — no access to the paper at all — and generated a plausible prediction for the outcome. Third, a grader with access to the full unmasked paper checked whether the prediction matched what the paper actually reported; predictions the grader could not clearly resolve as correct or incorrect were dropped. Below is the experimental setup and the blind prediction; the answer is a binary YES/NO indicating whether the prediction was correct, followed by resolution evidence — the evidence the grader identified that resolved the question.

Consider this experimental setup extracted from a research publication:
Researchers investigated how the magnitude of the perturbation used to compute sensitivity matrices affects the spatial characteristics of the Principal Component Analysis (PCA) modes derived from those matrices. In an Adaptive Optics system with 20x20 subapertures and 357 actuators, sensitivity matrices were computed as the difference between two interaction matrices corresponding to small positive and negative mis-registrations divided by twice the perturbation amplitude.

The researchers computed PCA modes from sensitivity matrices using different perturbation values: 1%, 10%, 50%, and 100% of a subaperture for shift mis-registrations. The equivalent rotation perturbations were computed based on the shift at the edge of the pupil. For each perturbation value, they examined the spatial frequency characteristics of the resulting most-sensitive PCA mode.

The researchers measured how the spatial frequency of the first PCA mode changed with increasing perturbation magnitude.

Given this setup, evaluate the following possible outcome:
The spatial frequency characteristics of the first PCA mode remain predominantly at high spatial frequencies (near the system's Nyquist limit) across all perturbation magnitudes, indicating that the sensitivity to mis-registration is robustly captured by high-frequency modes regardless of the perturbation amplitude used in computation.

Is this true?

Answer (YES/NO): NO